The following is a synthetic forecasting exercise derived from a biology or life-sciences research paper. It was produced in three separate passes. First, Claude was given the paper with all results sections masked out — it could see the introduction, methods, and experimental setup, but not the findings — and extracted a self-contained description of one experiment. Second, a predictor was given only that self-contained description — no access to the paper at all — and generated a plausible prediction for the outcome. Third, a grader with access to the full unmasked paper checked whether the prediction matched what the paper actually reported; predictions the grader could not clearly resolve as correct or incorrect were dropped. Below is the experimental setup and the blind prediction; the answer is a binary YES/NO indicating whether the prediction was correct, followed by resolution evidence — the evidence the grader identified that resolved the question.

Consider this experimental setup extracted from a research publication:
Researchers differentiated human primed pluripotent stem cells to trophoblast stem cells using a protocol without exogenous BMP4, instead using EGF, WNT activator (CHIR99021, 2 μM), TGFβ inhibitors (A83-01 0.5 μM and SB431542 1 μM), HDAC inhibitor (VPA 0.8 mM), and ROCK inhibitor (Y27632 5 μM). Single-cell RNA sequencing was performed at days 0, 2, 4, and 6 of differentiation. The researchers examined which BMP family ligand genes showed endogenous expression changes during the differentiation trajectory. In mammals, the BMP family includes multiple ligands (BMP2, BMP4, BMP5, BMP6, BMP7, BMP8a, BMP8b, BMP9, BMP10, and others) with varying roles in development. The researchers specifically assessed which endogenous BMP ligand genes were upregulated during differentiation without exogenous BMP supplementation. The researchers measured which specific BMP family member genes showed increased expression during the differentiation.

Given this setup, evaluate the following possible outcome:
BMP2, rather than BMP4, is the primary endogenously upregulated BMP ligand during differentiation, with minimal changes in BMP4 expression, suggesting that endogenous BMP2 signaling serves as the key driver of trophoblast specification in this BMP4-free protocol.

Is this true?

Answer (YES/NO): NO